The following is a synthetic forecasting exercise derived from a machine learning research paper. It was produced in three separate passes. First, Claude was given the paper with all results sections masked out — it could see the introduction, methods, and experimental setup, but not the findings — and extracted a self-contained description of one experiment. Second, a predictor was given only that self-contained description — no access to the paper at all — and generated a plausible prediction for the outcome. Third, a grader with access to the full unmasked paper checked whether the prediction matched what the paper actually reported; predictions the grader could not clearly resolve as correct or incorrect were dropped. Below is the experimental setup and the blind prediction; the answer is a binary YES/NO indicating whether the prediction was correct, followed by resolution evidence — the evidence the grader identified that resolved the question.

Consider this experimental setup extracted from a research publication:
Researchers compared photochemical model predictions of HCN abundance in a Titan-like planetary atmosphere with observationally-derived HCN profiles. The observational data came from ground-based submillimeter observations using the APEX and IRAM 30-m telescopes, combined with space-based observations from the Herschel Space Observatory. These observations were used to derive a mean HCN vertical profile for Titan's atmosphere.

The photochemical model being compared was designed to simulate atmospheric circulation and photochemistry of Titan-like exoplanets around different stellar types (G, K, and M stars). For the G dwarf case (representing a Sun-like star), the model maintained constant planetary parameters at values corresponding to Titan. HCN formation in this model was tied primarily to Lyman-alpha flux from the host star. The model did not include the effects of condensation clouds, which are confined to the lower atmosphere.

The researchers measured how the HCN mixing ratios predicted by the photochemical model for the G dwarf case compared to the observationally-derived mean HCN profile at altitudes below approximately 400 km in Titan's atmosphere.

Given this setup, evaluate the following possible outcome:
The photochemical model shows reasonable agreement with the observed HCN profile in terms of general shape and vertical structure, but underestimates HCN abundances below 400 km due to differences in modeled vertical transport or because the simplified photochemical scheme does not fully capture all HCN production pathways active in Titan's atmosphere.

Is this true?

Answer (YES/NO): NO